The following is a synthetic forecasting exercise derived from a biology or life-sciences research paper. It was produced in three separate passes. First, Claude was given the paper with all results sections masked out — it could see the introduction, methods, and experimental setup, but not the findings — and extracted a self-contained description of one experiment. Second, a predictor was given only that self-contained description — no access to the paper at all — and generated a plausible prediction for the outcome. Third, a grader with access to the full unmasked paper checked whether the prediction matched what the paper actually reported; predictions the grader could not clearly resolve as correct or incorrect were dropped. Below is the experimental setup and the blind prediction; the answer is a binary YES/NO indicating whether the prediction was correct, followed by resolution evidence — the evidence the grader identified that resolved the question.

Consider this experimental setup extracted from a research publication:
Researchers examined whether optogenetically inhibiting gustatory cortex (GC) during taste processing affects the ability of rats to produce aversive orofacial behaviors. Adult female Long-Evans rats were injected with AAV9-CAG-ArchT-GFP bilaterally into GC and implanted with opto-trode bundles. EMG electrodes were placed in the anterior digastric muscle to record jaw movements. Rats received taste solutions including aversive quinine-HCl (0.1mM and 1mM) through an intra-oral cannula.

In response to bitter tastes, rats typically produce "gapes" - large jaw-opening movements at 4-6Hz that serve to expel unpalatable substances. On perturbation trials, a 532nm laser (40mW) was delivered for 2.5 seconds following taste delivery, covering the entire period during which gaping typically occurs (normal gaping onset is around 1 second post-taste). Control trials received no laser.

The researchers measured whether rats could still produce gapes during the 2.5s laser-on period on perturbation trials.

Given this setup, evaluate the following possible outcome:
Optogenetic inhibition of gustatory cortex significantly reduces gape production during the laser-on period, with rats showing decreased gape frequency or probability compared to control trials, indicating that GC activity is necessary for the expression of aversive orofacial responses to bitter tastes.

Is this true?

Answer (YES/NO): NO